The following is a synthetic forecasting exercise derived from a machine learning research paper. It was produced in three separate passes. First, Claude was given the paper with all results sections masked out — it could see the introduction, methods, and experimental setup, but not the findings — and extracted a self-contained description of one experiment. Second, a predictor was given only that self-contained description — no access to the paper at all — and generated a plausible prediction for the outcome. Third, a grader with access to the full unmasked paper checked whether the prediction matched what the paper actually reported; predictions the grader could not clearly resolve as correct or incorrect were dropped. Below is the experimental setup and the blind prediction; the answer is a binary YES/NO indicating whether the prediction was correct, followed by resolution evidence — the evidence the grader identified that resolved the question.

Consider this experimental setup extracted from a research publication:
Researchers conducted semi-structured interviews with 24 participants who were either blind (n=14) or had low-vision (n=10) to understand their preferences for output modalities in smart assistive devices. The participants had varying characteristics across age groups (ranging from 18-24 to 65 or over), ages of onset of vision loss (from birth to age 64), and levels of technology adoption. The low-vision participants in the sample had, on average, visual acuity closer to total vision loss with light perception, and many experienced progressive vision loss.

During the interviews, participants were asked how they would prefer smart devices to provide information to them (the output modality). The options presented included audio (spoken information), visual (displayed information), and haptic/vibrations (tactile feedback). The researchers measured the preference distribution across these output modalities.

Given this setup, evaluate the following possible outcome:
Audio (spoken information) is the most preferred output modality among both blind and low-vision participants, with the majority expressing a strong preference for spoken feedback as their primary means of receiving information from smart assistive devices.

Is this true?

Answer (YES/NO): YES